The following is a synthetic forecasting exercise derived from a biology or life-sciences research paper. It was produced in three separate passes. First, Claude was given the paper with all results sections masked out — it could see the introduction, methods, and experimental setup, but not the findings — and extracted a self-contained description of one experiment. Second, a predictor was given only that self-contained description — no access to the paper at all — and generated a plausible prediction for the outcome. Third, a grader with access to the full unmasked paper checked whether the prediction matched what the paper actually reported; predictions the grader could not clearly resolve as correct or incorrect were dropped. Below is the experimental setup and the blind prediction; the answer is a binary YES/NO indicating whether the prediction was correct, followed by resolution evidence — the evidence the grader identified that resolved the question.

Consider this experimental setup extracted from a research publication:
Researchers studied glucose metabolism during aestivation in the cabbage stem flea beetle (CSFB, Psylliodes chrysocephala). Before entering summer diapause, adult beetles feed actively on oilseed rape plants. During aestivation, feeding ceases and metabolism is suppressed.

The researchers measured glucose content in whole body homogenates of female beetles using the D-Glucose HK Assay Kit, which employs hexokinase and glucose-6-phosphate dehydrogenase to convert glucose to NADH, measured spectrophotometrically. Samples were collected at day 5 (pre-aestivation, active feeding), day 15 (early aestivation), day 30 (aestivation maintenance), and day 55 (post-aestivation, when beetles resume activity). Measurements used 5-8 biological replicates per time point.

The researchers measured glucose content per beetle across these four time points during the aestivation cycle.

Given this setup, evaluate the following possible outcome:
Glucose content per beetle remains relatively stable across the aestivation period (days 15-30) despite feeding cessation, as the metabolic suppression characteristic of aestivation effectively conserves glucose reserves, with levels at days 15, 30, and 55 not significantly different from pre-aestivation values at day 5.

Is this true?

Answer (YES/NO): NO